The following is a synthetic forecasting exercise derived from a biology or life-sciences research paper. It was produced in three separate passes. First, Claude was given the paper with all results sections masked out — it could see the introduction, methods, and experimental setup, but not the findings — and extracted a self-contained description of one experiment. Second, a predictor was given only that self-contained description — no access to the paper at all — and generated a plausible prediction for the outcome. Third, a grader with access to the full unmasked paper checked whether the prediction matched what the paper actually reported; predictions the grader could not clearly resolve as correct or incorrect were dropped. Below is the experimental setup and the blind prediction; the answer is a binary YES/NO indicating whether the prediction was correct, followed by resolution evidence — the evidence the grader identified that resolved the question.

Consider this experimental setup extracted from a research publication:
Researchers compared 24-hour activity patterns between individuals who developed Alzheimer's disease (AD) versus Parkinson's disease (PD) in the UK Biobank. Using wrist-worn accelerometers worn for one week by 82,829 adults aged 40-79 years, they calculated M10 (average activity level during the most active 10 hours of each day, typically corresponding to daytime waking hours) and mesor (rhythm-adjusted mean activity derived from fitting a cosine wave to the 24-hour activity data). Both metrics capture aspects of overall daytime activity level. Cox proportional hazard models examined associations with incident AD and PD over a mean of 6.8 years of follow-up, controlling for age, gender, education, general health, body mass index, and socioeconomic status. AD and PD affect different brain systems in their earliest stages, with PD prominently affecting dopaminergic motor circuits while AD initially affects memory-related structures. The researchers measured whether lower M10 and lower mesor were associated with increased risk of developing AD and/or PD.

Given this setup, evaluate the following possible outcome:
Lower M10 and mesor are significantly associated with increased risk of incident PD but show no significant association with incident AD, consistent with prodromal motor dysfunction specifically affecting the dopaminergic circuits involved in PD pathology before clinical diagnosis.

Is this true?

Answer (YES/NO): NO